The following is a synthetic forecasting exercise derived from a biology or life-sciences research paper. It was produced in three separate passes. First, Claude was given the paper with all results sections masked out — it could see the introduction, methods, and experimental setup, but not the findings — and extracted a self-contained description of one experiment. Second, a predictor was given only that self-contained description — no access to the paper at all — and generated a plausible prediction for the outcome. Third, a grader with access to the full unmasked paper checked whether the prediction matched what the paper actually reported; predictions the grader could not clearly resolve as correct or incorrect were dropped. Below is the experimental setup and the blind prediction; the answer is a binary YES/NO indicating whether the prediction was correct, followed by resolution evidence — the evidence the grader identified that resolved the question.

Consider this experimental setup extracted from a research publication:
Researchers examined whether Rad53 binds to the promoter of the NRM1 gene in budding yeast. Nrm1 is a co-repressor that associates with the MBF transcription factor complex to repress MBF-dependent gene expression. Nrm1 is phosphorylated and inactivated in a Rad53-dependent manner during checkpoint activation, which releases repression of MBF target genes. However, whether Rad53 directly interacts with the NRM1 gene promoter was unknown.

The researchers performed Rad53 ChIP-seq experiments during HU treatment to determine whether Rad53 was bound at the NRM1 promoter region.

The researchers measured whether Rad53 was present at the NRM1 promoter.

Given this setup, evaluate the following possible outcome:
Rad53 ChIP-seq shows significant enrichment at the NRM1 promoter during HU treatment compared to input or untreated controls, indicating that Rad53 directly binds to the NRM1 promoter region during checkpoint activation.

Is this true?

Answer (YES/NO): YES